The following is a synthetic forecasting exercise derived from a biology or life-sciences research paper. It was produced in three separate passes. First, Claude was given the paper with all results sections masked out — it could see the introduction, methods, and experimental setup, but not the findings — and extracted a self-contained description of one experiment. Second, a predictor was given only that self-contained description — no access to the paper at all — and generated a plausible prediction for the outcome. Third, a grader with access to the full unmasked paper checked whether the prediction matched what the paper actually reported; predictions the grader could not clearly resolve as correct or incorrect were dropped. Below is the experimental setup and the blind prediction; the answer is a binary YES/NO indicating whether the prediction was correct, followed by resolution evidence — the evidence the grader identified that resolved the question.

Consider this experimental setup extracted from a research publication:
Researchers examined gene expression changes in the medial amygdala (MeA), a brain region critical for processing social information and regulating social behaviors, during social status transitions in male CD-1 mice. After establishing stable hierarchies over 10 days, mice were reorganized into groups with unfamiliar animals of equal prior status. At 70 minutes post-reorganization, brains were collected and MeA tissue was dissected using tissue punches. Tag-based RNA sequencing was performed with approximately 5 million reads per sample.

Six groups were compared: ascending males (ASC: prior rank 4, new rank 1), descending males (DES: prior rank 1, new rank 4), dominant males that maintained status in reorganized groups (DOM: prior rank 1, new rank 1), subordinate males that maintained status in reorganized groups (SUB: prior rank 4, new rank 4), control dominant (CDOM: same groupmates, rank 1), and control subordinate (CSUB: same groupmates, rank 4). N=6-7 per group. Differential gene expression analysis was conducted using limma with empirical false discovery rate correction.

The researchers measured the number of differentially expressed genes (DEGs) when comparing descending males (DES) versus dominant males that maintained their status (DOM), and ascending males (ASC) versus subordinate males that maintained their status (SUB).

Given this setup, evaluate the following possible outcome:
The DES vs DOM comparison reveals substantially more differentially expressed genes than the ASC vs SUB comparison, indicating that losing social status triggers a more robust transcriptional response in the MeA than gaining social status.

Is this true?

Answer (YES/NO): YES